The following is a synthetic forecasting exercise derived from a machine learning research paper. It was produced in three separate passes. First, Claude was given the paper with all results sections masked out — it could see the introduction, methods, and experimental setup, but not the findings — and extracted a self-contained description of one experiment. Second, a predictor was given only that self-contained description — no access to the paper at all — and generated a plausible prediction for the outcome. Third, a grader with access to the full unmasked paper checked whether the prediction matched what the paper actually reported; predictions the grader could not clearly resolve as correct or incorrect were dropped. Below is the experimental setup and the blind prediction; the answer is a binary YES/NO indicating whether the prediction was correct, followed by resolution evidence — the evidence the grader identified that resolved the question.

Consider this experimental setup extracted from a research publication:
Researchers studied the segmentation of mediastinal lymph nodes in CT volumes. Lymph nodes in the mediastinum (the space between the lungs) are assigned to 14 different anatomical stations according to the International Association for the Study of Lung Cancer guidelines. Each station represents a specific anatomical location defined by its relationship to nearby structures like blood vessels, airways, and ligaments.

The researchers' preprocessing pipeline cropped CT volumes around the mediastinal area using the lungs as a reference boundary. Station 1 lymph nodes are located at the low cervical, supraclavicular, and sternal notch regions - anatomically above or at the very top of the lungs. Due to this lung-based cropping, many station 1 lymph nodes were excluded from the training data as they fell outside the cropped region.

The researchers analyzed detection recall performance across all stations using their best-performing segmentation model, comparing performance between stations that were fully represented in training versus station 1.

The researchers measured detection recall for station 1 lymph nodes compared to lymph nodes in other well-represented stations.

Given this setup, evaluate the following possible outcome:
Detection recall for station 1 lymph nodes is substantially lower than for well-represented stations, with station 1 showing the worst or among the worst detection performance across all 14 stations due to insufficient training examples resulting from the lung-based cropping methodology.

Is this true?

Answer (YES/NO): YES